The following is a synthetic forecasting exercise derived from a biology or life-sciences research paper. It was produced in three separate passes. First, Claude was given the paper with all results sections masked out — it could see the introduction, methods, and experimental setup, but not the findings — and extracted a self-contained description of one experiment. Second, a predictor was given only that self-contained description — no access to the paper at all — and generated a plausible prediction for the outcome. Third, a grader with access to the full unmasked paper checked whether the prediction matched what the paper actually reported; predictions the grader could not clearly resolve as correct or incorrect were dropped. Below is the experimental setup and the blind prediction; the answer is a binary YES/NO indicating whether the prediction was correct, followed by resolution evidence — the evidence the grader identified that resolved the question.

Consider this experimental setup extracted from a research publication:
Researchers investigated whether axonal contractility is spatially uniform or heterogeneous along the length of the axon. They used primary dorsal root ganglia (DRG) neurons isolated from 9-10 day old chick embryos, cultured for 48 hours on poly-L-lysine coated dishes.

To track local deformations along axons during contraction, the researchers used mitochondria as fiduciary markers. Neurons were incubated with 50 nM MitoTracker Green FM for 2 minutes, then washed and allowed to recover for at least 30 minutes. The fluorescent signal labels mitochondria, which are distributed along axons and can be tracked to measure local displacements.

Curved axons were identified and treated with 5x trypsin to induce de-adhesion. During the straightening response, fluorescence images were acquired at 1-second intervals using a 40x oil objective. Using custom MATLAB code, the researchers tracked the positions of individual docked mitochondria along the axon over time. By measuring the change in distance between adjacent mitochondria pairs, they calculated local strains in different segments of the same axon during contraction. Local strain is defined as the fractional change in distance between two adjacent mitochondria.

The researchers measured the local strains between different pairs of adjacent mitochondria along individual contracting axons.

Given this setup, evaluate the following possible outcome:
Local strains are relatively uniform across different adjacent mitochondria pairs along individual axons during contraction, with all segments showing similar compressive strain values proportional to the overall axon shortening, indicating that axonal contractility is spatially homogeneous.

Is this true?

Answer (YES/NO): NO